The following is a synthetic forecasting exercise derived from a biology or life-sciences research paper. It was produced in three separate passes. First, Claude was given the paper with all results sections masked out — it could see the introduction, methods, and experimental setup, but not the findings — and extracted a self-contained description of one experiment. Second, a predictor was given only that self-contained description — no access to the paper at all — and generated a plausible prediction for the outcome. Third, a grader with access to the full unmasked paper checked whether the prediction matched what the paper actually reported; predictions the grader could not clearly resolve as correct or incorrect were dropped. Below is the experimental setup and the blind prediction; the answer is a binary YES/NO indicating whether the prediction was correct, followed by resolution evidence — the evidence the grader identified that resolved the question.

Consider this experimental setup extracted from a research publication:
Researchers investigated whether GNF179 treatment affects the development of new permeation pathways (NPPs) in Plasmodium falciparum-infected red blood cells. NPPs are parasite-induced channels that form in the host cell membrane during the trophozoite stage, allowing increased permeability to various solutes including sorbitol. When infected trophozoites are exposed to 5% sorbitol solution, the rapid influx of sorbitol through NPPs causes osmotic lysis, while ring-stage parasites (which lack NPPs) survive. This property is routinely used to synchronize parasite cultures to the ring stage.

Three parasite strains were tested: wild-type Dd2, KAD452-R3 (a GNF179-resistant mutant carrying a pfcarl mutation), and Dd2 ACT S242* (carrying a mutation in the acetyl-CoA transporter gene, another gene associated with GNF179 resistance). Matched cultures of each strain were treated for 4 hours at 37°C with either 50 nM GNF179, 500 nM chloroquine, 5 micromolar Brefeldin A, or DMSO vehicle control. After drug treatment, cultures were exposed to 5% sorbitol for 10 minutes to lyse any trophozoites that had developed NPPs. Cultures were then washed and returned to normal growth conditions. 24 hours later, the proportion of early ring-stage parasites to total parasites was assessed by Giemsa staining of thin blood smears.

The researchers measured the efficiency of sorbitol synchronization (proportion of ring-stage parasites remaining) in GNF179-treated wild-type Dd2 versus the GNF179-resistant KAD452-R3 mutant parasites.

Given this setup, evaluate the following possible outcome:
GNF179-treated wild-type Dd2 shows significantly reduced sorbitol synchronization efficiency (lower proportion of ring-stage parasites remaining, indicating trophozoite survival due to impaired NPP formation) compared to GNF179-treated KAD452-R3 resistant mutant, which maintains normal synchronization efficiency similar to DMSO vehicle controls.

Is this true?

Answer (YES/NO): YES